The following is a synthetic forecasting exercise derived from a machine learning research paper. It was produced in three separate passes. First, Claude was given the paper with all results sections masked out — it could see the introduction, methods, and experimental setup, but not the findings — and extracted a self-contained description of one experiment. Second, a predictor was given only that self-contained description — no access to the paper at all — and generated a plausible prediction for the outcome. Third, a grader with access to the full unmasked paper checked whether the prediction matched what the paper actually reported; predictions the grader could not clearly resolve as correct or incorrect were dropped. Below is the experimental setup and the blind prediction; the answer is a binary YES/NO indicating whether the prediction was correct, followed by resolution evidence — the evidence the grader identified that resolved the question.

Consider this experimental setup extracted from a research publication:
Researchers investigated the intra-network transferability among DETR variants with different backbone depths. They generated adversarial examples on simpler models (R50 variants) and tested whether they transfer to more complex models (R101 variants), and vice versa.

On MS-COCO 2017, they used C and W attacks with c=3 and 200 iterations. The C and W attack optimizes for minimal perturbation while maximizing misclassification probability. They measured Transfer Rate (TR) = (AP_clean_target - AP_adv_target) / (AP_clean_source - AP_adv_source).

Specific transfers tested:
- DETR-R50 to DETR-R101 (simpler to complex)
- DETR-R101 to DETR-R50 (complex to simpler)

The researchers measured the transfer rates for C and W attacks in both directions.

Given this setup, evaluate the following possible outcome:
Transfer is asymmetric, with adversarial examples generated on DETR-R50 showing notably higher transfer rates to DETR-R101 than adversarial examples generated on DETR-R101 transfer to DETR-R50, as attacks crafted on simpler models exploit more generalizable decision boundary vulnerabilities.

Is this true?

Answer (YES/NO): NO